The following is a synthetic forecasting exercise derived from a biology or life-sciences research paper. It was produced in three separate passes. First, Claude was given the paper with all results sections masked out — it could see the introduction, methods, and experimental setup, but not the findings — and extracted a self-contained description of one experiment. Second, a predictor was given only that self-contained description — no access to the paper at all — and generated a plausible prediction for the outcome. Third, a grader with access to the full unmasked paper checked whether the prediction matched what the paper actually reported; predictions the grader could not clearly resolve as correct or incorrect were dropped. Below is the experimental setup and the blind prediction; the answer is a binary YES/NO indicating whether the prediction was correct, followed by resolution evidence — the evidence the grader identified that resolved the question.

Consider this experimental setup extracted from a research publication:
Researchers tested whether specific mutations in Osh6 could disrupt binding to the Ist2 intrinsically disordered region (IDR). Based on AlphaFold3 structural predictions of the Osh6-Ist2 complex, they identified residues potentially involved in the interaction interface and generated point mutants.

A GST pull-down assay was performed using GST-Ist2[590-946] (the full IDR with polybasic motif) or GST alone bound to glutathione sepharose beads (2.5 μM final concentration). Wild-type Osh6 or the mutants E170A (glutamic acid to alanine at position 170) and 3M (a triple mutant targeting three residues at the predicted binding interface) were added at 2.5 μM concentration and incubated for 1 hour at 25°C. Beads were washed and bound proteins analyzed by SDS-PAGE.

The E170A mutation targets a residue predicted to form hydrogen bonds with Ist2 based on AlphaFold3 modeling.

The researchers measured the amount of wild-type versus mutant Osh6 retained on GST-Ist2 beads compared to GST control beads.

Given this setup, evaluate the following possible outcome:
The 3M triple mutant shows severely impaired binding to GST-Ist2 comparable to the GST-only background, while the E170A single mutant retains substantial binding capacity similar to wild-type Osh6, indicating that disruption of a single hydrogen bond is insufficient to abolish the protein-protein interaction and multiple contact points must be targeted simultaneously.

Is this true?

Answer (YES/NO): NO